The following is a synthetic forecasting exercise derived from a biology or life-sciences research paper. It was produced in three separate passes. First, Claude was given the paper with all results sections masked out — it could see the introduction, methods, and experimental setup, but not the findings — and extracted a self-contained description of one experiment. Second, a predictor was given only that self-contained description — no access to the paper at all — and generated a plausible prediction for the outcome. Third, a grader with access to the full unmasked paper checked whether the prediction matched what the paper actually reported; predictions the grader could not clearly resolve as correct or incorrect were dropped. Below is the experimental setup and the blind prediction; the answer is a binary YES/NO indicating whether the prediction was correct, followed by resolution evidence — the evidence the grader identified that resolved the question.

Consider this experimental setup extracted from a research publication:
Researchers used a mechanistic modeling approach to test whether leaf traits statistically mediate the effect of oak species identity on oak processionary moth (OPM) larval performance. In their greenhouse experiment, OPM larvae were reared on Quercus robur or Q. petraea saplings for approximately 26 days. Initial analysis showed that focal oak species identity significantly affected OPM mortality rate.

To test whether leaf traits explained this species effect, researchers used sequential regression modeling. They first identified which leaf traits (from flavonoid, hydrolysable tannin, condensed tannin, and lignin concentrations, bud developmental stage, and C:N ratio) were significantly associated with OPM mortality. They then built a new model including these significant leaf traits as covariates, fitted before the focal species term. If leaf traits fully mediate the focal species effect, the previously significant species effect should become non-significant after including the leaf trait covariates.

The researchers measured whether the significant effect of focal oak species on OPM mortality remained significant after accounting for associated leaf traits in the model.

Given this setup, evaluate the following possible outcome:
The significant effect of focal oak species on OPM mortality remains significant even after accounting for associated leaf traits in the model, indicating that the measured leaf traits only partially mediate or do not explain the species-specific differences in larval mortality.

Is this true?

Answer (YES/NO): YES